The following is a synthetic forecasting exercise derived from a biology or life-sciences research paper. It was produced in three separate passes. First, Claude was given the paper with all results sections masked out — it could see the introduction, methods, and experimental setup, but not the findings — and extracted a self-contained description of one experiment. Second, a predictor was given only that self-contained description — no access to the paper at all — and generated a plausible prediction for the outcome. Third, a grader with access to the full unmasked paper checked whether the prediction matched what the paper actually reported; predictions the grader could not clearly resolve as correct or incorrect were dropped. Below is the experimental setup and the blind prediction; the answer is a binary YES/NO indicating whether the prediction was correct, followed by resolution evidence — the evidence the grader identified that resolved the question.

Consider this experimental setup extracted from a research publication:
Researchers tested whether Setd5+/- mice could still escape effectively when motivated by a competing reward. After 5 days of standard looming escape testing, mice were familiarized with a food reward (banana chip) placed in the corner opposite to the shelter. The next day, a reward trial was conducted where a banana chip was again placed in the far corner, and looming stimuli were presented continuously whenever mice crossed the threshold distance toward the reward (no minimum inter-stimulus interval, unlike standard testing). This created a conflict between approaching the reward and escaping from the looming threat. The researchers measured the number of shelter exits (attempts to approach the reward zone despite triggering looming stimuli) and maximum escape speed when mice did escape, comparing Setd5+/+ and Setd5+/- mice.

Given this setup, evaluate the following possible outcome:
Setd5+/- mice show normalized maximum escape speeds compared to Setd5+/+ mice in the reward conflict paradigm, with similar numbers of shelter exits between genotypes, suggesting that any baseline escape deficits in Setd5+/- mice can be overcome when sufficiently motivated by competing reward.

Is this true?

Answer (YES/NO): NO